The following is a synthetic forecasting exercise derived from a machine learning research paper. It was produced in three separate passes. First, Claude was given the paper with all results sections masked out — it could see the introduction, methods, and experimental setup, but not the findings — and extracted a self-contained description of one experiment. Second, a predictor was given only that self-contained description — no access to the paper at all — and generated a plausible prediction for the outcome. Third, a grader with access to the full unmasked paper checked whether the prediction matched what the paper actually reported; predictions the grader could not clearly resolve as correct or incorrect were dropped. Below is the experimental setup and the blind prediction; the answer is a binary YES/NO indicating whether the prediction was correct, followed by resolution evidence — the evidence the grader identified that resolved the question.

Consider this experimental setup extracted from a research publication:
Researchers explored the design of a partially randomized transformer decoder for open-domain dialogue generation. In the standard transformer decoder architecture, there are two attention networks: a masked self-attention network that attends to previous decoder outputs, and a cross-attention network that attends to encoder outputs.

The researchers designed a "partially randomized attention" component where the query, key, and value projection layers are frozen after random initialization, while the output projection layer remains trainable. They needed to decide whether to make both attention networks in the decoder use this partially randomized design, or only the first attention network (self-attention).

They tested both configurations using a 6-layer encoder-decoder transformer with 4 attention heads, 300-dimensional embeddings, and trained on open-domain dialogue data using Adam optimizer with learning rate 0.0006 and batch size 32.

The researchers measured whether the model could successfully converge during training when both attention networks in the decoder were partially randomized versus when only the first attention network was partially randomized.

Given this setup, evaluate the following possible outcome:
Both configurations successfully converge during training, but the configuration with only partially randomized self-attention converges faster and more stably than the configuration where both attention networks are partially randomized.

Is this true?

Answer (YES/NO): NO